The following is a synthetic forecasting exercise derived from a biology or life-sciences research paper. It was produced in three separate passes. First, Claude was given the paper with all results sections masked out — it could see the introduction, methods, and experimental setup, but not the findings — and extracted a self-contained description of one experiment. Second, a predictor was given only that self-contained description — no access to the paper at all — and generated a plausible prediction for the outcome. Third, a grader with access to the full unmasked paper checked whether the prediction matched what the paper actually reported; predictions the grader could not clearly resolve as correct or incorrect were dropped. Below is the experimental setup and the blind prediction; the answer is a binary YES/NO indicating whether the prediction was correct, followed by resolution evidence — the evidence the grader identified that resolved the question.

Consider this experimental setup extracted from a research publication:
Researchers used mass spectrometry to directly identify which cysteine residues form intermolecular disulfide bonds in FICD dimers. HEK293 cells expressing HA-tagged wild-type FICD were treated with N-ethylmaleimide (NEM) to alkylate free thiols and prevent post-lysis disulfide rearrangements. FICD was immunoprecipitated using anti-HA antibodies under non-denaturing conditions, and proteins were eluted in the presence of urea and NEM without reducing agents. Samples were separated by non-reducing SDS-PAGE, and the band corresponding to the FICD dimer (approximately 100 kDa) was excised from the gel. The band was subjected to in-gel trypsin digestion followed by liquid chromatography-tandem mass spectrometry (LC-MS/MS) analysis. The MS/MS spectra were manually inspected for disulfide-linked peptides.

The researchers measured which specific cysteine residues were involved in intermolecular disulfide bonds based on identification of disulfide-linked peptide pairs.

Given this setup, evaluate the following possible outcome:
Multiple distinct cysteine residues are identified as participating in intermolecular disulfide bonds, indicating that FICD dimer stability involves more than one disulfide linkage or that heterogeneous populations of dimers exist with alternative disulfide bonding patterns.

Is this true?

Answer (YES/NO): NO